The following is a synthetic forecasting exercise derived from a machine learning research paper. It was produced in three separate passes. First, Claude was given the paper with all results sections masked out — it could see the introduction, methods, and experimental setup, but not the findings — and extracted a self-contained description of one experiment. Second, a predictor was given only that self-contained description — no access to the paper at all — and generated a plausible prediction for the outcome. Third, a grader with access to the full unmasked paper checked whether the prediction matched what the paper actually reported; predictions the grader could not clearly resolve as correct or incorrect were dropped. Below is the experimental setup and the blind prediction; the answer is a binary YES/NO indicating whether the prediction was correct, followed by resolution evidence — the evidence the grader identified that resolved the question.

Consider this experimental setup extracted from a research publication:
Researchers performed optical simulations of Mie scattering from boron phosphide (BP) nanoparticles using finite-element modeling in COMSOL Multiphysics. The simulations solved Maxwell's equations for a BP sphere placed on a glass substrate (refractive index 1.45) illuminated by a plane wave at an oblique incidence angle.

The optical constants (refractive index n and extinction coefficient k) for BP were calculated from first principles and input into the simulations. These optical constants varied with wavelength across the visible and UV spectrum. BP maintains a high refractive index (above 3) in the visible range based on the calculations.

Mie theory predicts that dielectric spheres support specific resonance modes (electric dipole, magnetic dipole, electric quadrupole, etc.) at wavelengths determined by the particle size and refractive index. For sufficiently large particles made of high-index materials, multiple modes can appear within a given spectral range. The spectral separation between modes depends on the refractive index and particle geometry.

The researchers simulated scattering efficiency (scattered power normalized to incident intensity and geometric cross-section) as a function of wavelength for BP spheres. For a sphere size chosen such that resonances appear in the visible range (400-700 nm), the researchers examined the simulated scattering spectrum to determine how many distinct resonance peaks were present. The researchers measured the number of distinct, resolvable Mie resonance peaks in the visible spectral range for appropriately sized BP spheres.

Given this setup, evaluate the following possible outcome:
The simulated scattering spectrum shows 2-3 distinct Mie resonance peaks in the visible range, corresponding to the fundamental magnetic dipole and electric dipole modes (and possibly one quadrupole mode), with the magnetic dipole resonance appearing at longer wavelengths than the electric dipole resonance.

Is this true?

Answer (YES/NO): NO